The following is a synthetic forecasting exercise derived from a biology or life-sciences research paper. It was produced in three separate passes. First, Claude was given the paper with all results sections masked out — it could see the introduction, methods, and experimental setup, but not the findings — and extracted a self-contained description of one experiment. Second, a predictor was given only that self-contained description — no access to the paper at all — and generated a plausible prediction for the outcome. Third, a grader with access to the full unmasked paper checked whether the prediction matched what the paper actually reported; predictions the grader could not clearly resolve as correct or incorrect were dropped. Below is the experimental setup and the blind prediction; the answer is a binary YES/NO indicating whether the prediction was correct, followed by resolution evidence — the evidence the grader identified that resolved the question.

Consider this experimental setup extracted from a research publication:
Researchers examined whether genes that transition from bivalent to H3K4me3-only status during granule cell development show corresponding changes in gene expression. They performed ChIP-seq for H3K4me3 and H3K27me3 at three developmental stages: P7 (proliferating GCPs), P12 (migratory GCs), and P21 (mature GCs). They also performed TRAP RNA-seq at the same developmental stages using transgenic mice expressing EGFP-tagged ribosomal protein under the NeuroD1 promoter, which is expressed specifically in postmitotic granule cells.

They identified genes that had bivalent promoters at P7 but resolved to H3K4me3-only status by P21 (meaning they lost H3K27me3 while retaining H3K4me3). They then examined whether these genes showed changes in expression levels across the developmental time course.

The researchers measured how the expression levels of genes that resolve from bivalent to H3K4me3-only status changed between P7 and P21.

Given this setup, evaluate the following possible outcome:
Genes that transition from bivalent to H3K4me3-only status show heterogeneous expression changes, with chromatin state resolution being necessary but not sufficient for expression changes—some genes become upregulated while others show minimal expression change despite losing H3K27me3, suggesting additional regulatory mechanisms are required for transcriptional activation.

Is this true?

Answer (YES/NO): NO